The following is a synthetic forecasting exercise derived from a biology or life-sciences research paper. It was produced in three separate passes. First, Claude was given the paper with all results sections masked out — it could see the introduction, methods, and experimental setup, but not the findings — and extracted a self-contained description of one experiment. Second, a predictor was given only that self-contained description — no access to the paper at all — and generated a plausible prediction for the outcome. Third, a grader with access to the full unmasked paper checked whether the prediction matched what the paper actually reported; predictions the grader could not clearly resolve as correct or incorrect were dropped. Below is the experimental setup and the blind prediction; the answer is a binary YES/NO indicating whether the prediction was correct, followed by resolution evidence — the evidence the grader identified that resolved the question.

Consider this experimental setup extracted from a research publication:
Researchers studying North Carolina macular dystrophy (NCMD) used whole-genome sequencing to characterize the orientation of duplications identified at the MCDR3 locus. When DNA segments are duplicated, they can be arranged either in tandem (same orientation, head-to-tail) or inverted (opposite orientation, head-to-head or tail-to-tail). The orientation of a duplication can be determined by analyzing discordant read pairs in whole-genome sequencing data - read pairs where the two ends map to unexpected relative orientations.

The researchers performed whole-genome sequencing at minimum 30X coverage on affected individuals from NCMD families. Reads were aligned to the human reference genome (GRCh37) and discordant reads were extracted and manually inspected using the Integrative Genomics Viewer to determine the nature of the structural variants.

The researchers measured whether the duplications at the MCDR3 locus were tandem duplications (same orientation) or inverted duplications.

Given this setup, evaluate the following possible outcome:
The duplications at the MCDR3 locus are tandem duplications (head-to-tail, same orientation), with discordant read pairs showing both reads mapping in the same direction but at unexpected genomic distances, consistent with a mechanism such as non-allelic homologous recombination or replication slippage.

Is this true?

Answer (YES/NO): YES